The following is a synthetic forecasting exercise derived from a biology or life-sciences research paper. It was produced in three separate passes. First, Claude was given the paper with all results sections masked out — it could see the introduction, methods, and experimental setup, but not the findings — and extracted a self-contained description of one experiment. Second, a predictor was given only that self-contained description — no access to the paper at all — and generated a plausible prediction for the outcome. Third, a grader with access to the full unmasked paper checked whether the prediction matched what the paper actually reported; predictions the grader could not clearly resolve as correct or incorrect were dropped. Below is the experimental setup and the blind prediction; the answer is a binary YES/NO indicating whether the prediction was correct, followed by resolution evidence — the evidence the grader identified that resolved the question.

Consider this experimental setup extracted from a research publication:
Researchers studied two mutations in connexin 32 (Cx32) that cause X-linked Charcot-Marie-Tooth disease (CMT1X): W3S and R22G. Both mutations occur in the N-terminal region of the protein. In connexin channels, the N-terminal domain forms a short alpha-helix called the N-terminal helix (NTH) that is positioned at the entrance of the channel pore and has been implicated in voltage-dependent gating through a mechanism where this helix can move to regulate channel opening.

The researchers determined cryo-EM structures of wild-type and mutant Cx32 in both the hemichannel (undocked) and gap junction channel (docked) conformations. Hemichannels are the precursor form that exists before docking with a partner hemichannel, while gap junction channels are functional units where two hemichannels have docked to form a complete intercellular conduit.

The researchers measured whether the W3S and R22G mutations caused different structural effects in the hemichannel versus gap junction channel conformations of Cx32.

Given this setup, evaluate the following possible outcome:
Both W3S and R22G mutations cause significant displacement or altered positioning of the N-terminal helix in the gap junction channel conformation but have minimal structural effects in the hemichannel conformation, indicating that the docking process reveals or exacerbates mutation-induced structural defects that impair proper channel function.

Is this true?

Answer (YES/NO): NO